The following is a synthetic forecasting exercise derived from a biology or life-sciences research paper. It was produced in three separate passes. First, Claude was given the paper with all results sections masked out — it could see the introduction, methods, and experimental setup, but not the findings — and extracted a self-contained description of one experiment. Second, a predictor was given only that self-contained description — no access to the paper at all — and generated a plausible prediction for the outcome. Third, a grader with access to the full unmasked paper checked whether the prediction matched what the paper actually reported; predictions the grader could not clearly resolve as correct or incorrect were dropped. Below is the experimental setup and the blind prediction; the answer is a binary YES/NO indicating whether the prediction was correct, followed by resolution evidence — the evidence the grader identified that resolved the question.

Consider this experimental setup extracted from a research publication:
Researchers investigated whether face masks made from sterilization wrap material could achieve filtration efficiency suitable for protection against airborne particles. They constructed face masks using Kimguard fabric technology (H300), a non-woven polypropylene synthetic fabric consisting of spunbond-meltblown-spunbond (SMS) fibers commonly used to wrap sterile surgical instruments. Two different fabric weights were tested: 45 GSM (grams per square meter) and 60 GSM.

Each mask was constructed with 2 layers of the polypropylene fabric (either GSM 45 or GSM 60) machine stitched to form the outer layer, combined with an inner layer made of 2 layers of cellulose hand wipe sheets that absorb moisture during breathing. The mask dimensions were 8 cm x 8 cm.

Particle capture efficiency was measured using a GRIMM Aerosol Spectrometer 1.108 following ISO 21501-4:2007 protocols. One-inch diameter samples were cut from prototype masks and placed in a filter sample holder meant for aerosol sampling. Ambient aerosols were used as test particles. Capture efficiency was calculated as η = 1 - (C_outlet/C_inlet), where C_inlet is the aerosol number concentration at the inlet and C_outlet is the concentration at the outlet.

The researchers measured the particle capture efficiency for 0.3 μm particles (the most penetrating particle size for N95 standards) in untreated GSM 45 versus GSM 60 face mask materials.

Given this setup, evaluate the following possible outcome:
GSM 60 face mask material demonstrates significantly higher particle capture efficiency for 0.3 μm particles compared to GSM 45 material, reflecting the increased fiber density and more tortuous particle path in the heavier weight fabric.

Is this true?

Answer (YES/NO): YES